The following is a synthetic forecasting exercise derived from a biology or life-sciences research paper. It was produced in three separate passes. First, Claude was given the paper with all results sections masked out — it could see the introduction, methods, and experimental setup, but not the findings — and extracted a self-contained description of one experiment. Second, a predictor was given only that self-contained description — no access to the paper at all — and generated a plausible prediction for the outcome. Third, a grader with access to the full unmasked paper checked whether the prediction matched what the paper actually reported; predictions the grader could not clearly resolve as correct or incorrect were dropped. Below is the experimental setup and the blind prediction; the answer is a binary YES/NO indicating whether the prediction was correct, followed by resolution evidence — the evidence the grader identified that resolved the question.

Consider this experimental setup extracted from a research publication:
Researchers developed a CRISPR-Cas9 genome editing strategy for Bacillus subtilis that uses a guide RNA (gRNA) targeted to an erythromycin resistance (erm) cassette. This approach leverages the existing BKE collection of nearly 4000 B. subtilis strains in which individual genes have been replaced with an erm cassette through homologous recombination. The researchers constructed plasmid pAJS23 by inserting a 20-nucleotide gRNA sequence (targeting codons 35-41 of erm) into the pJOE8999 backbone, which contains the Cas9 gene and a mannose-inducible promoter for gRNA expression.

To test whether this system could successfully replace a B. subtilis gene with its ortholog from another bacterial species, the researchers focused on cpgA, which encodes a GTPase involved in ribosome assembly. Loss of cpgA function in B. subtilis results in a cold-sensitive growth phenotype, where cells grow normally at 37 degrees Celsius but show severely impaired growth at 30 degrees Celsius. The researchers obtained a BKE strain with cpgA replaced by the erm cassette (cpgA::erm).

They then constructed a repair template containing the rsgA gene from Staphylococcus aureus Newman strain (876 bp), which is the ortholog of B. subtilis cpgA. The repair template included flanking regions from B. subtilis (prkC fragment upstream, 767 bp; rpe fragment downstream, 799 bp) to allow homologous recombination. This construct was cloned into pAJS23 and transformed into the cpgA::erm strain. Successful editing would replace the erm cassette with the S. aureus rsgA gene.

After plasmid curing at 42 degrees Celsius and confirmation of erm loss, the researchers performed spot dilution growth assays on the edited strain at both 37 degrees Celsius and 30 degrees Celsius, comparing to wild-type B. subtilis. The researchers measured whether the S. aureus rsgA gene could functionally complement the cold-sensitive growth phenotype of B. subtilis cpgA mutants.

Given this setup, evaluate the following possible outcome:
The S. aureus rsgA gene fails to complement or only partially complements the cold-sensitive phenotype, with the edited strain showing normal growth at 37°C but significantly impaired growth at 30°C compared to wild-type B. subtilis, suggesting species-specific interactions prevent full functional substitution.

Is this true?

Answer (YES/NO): NO